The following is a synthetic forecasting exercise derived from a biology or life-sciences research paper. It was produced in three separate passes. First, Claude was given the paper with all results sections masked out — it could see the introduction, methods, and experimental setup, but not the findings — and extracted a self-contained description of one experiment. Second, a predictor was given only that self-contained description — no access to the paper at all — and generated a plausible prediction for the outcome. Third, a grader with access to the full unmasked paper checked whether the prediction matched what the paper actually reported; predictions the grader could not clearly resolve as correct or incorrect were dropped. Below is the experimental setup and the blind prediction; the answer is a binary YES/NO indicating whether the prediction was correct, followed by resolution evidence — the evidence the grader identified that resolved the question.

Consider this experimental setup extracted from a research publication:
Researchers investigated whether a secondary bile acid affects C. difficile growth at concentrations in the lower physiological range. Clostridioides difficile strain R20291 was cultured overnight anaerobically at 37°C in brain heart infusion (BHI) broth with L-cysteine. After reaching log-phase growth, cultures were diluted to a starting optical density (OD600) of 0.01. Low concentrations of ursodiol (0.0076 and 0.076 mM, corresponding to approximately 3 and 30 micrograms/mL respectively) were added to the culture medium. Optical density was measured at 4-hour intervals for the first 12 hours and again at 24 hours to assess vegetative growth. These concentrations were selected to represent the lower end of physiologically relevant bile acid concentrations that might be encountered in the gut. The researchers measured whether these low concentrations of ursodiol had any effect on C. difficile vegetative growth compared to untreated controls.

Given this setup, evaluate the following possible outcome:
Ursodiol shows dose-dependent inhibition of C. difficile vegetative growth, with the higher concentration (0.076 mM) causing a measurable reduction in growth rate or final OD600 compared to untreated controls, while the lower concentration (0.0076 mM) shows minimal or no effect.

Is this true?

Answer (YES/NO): YES